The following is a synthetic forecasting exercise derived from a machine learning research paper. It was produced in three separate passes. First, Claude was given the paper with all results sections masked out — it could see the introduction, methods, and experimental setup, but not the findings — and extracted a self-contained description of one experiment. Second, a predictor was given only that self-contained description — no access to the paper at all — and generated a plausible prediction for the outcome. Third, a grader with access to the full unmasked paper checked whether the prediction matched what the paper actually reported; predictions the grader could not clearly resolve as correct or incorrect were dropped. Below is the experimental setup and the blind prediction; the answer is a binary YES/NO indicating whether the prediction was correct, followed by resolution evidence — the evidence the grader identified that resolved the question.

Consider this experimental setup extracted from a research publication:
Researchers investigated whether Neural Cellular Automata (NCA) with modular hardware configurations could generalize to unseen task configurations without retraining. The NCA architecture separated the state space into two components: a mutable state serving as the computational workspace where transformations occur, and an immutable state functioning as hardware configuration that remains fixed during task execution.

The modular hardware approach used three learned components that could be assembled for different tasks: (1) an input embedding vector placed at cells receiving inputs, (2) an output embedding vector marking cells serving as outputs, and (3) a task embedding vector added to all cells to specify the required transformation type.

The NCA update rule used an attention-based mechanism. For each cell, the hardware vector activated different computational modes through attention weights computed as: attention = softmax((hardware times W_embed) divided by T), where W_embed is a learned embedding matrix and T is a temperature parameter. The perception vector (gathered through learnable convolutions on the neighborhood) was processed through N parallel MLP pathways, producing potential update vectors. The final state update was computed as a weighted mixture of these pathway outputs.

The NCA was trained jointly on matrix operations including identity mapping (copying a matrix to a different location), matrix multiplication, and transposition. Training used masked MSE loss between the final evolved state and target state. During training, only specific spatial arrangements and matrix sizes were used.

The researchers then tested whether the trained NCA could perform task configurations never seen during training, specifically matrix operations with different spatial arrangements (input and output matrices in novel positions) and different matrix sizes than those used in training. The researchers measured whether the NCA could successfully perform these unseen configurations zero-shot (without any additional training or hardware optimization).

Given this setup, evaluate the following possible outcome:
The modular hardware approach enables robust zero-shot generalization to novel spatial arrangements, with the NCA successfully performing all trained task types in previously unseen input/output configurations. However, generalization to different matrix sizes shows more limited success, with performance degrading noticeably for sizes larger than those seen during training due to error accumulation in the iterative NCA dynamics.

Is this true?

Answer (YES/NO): NO